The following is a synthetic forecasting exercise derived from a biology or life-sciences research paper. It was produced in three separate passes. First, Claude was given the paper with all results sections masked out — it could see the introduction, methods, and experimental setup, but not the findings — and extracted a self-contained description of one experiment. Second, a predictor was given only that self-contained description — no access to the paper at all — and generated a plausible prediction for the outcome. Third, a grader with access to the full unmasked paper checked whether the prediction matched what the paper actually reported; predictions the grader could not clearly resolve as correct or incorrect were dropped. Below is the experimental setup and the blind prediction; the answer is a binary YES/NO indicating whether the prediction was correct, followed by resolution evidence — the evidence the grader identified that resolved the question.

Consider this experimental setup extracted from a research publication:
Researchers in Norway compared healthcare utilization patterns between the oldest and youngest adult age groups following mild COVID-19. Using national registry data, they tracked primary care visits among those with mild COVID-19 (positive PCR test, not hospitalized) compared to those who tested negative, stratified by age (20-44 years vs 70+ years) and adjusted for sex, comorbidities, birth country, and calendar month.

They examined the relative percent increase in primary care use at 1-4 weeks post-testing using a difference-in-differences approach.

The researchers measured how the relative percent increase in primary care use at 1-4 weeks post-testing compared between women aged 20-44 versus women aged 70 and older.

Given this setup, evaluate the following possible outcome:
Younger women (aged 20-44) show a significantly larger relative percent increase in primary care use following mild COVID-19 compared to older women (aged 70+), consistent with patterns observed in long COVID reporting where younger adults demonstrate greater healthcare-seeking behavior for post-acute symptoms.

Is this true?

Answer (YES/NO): YES